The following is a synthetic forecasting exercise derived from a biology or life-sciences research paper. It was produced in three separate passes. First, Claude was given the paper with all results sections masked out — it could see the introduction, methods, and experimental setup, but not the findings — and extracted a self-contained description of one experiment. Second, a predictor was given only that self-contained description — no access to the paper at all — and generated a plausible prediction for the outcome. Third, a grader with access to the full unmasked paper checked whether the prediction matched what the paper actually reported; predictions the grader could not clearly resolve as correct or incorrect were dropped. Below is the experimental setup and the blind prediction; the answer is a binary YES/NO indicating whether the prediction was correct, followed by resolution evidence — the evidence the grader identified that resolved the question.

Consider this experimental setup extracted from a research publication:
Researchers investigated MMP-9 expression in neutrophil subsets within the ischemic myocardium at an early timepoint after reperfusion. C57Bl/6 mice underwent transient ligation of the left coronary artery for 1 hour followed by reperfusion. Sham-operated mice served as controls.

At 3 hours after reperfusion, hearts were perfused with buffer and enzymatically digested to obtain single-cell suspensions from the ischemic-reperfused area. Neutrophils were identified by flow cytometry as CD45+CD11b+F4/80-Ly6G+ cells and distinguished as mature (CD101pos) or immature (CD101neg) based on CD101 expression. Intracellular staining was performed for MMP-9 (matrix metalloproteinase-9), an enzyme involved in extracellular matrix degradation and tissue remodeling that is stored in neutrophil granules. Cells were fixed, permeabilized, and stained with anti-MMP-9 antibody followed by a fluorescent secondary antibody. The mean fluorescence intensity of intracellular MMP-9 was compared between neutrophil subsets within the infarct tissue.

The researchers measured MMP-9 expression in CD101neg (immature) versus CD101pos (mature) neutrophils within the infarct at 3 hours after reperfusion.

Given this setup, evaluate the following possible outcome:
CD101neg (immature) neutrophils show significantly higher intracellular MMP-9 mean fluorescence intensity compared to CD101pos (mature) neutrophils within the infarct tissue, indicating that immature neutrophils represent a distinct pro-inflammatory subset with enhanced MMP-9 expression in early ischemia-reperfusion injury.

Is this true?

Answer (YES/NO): YES